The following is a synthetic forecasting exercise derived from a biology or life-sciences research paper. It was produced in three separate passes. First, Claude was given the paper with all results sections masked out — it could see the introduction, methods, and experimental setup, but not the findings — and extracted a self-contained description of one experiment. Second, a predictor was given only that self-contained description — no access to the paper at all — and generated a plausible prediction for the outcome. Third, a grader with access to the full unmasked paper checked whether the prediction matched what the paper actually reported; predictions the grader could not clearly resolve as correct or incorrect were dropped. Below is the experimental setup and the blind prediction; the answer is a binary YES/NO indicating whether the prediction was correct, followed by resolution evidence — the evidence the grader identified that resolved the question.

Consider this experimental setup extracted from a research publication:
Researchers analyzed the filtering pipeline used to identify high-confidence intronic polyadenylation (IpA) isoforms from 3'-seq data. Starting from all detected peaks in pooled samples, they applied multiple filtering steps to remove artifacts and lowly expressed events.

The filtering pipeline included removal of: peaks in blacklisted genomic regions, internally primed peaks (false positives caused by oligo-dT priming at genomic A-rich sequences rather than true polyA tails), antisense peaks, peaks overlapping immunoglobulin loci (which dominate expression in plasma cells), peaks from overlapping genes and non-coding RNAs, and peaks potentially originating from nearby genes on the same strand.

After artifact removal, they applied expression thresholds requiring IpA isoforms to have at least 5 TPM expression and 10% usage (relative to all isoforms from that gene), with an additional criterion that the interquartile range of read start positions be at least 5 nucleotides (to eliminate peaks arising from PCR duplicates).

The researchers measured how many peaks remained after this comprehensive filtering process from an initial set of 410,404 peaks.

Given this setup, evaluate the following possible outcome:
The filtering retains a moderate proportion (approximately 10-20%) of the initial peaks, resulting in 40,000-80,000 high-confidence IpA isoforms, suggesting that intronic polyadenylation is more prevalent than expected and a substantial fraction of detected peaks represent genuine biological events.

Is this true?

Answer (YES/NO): NO